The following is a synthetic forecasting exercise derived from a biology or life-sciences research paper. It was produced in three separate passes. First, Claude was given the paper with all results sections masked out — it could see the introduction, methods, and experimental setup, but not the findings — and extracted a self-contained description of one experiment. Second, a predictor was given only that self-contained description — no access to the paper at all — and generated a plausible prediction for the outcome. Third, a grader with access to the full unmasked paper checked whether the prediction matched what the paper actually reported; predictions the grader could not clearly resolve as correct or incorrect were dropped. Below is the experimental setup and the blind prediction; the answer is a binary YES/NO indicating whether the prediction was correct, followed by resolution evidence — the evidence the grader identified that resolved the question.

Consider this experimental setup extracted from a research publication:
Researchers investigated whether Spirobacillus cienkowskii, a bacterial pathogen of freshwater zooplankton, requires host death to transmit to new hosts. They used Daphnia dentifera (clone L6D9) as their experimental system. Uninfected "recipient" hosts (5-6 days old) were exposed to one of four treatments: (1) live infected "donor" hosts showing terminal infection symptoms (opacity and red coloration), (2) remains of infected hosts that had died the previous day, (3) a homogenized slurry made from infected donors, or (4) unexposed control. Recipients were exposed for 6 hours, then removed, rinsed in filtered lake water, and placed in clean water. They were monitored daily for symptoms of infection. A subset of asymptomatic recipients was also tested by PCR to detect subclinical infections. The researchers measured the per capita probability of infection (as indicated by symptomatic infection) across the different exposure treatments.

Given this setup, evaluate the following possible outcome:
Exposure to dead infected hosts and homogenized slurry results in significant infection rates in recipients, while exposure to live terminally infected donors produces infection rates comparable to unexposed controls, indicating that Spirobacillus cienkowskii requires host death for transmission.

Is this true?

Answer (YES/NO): YES